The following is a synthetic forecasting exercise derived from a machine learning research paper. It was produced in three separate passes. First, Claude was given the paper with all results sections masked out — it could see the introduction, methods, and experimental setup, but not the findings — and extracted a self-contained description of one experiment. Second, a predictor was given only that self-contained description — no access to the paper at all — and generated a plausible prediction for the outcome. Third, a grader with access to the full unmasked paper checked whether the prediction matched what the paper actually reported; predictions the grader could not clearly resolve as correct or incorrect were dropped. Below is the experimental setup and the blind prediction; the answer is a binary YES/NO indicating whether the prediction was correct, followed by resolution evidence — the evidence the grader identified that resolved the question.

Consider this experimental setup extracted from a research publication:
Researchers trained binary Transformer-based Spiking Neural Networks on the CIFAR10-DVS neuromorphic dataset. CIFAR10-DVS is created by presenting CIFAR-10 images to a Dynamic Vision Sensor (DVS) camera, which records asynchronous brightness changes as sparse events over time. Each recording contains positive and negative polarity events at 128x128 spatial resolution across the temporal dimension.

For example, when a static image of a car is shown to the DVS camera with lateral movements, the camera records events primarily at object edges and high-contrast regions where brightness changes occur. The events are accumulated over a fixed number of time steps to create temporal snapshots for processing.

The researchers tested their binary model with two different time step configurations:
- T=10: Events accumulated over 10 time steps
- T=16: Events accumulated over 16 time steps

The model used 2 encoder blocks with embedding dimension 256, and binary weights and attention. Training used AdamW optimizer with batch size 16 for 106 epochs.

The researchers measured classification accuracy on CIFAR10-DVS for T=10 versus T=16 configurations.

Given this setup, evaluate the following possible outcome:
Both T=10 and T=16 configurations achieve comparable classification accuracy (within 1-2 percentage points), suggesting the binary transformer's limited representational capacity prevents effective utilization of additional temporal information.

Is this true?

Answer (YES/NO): NO